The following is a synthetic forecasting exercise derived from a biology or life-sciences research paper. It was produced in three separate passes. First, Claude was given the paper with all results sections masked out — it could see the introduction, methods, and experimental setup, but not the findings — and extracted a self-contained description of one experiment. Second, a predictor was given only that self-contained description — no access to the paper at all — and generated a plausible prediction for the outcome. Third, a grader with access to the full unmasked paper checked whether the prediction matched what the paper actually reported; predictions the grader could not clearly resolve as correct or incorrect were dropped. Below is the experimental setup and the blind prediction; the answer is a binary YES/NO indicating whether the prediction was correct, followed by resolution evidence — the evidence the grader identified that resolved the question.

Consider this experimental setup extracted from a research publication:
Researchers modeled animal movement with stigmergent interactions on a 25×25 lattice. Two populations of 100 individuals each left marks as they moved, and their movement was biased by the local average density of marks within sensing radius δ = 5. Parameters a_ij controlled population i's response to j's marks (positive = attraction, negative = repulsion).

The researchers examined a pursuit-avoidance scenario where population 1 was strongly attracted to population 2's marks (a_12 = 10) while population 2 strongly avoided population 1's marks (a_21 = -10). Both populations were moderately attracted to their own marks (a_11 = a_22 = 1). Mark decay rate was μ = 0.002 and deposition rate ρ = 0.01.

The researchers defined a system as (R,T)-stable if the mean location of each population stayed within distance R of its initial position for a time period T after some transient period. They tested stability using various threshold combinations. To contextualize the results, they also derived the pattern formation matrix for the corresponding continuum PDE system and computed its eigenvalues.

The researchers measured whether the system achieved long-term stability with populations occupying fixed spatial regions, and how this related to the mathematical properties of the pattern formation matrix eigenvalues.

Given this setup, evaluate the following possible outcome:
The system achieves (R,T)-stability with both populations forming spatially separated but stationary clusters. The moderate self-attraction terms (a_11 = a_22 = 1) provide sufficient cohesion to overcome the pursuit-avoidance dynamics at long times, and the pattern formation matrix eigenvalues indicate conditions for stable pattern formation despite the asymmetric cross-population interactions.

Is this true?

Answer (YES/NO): NO